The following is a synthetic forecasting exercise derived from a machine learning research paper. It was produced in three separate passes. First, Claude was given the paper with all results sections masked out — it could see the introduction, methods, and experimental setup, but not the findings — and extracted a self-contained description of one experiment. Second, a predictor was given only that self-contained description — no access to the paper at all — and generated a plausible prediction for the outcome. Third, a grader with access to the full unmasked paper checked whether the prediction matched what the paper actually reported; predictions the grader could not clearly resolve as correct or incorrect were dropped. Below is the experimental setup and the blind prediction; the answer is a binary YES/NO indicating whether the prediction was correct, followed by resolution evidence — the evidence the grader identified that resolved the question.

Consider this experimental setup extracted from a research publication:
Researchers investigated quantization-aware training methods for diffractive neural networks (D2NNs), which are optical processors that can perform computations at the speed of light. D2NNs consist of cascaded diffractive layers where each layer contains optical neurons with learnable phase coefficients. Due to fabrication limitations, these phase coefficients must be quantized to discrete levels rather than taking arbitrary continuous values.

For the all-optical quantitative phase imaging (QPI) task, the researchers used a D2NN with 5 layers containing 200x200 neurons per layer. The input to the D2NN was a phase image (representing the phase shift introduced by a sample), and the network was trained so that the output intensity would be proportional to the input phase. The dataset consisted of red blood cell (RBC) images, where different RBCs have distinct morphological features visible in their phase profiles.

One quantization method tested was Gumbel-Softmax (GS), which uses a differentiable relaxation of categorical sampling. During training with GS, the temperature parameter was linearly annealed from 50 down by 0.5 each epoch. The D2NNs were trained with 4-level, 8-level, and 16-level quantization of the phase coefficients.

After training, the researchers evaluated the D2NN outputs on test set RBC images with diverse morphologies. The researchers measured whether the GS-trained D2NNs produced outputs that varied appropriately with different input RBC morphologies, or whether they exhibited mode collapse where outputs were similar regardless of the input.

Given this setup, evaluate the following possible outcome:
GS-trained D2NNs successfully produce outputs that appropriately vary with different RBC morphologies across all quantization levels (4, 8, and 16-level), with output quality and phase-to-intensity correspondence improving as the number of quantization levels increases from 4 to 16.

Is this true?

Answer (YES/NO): NO